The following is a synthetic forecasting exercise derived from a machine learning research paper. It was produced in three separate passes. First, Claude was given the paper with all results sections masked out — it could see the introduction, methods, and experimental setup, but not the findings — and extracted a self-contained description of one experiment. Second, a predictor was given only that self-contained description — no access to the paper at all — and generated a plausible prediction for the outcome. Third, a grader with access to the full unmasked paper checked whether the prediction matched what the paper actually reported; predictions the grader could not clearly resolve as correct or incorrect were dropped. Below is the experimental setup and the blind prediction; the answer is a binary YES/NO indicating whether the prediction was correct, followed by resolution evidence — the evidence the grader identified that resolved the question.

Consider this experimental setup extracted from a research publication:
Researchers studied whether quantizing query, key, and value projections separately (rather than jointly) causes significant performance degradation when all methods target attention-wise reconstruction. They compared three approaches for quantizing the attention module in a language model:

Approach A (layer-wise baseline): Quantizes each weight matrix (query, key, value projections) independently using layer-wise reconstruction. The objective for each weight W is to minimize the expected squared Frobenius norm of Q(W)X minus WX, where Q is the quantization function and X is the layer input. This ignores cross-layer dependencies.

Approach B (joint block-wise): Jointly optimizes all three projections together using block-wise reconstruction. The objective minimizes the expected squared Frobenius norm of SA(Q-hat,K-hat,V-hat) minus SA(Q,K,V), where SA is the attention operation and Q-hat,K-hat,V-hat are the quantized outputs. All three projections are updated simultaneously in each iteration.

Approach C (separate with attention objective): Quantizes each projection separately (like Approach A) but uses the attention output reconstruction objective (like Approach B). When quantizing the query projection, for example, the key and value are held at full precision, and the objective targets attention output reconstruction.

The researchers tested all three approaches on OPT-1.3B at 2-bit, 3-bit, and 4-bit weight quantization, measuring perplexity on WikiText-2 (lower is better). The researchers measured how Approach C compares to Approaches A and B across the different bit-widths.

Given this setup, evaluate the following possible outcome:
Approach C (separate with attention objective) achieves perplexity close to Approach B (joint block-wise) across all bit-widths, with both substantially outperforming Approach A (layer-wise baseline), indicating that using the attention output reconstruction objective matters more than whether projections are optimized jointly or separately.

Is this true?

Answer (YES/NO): YES